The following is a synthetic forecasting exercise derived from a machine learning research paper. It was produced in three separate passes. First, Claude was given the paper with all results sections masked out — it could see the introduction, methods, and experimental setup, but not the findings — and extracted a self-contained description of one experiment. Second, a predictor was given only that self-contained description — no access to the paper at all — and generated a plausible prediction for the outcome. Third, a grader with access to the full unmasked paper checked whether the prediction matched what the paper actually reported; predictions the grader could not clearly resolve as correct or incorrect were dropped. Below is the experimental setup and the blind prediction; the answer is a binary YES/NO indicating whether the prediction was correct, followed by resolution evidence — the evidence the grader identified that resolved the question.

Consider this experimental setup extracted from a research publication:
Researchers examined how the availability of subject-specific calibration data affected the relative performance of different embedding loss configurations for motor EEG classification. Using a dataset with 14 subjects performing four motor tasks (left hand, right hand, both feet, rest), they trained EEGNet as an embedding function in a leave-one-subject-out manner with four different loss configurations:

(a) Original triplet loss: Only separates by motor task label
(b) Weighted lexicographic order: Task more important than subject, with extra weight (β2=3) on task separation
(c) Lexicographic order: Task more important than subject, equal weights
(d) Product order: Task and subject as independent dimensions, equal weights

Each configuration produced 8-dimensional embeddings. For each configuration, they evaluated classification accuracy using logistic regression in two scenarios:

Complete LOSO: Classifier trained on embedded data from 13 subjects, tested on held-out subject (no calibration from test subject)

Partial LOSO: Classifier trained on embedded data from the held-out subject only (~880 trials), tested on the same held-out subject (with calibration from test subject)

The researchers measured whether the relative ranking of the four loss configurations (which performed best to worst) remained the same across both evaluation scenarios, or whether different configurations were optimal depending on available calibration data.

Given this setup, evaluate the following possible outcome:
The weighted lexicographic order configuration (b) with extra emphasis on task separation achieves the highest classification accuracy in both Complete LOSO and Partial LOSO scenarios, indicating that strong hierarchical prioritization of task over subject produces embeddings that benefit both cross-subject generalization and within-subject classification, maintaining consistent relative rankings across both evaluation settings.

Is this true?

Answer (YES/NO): YES